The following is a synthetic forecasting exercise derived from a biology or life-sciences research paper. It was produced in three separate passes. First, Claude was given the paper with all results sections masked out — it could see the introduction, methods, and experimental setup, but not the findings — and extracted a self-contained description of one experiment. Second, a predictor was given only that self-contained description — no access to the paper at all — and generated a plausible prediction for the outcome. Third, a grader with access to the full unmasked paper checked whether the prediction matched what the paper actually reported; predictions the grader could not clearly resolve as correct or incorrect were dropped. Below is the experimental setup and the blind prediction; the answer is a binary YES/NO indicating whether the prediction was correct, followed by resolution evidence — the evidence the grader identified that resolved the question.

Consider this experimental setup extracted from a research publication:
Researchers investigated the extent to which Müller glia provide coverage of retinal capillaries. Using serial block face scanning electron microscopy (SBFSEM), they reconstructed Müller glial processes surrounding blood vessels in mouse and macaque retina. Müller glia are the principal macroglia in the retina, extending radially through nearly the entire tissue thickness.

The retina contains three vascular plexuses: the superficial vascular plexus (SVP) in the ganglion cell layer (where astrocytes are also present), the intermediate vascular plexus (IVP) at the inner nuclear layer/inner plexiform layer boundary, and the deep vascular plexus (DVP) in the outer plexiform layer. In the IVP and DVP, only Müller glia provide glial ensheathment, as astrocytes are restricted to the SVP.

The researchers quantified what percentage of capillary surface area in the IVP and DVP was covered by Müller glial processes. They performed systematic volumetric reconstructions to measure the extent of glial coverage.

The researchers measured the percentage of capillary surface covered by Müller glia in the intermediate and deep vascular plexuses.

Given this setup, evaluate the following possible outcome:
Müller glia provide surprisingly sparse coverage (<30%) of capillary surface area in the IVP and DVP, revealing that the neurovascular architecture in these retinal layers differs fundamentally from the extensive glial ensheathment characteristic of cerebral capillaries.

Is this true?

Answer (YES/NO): NO